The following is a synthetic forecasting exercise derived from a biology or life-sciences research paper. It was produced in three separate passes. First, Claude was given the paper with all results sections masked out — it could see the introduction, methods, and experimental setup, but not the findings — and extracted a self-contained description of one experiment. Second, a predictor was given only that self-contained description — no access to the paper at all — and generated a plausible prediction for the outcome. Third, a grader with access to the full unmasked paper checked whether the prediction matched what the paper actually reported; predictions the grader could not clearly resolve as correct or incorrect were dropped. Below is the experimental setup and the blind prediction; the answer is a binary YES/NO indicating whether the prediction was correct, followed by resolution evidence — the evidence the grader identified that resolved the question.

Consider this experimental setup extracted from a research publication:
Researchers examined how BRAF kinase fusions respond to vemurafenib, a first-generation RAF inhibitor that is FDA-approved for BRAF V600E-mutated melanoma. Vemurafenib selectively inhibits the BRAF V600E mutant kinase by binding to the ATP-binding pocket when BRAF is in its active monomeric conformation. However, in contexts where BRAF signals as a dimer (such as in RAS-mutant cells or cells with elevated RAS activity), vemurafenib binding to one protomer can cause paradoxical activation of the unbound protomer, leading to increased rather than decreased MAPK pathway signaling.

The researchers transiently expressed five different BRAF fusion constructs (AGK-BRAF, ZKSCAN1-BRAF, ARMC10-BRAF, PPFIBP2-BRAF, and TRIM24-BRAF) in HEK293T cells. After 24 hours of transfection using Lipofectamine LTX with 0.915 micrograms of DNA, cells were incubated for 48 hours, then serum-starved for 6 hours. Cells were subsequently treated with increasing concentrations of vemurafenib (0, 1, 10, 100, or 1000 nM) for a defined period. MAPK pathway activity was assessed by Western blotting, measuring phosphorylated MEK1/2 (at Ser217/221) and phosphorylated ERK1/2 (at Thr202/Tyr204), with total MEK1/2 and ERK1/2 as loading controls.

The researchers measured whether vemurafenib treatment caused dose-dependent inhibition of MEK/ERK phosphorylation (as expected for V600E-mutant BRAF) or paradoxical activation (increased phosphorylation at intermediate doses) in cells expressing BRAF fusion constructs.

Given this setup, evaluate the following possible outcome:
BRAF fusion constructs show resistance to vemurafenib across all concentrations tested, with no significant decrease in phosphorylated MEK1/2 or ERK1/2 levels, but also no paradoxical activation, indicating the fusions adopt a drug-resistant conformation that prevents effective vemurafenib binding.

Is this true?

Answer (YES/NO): NO